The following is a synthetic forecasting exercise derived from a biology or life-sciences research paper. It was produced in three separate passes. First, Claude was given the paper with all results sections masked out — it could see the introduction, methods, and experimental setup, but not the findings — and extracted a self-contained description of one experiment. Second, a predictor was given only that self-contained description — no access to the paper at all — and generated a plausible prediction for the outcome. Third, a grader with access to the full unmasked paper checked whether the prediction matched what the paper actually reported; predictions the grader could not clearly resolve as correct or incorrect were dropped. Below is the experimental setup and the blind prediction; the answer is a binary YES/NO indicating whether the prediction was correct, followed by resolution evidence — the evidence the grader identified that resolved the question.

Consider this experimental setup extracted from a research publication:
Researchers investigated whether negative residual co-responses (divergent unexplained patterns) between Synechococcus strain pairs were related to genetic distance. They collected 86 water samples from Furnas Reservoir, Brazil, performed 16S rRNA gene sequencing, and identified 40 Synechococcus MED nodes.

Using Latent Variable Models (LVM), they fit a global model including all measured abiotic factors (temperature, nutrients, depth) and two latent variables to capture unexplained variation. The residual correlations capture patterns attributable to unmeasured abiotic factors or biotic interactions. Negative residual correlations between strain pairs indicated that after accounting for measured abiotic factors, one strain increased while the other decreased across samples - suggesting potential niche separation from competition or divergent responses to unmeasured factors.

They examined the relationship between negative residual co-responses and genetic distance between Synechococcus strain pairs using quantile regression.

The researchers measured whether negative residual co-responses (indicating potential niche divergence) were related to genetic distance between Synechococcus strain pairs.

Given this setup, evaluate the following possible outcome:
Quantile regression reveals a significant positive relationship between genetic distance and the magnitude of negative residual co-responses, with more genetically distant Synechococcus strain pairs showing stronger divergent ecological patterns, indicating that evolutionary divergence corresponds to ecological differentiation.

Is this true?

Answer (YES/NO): NO